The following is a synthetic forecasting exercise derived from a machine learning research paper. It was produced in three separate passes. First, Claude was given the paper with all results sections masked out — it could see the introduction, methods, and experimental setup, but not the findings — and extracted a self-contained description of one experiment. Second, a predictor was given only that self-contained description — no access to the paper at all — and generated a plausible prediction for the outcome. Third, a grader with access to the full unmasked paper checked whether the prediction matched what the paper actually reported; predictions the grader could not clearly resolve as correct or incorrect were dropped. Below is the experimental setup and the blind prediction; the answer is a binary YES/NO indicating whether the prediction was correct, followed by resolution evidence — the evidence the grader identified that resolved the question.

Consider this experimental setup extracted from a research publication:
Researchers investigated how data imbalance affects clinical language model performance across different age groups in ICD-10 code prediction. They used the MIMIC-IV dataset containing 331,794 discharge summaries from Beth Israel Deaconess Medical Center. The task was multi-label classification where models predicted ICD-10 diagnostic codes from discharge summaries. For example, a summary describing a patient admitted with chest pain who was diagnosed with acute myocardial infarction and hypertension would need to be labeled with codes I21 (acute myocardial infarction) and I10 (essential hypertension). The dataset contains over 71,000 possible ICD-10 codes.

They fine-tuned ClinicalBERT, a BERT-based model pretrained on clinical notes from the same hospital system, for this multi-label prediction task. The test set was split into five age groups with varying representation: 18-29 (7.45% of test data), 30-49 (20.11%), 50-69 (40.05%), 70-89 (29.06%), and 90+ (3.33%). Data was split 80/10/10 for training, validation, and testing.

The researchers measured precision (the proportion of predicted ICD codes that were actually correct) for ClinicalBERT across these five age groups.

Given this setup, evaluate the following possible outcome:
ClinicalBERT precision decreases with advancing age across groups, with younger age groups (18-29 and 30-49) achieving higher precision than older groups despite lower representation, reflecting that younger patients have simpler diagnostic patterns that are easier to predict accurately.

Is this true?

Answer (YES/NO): NO